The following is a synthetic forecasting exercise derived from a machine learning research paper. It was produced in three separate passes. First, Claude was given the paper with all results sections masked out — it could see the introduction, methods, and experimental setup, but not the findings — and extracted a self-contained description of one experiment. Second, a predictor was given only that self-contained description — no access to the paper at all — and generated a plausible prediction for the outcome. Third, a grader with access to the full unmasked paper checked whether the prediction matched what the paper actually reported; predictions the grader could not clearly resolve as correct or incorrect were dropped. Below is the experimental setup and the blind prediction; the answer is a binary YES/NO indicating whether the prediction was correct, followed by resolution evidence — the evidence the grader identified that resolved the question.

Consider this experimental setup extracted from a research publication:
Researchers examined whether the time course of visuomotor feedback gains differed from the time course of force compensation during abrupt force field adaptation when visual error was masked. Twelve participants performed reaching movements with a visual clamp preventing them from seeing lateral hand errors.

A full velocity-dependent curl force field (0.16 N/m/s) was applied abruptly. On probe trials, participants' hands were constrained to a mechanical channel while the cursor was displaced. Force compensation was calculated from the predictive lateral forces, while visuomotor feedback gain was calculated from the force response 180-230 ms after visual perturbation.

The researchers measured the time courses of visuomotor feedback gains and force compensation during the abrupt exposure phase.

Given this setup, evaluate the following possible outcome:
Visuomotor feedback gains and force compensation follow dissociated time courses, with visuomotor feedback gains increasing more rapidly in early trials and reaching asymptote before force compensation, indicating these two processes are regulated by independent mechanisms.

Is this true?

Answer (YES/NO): NO